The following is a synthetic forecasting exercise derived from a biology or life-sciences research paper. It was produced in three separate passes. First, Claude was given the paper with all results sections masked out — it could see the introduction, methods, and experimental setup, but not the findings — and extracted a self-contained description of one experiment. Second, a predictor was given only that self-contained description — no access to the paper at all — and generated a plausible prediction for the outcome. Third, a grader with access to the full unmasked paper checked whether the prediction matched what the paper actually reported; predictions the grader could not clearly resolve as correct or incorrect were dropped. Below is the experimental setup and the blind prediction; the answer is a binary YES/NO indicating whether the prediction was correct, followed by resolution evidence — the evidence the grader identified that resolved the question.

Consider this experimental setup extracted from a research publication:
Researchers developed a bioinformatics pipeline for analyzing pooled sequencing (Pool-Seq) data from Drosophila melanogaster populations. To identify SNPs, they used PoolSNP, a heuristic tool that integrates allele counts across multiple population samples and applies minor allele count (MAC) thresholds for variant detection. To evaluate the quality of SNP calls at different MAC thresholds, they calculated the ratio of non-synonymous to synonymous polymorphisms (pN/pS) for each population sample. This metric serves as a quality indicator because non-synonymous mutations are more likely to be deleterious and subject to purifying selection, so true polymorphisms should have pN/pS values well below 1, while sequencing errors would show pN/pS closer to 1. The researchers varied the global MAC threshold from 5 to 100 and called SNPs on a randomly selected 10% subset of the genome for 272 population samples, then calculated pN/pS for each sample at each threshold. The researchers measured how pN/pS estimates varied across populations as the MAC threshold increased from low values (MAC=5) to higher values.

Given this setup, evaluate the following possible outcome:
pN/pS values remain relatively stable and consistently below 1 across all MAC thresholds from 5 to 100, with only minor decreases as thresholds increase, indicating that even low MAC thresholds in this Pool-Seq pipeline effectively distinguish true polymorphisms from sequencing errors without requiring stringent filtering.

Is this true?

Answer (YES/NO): NO